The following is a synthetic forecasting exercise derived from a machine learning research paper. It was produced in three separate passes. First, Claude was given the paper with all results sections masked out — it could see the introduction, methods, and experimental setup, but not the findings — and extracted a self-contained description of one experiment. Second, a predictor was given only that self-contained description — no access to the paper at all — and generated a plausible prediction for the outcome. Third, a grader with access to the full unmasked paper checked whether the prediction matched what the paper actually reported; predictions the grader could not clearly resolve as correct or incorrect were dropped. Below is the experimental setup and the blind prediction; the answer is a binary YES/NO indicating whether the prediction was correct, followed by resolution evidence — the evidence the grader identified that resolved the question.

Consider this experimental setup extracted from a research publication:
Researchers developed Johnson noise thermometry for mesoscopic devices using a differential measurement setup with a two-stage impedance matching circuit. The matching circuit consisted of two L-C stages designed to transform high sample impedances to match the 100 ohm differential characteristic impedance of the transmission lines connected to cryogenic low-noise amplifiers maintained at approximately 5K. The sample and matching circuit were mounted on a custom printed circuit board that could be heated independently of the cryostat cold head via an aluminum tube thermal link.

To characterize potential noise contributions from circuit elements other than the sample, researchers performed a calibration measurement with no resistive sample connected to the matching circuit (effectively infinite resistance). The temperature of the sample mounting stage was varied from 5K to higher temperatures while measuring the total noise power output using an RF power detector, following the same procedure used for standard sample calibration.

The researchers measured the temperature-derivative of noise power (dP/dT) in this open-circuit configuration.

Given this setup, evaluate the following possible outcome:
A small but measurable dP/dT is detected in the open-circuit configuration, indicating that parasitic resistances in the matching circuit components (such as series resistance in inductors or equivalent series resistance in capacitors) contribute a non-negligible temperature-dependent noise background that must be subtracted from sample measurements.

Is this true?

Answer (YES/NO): NO